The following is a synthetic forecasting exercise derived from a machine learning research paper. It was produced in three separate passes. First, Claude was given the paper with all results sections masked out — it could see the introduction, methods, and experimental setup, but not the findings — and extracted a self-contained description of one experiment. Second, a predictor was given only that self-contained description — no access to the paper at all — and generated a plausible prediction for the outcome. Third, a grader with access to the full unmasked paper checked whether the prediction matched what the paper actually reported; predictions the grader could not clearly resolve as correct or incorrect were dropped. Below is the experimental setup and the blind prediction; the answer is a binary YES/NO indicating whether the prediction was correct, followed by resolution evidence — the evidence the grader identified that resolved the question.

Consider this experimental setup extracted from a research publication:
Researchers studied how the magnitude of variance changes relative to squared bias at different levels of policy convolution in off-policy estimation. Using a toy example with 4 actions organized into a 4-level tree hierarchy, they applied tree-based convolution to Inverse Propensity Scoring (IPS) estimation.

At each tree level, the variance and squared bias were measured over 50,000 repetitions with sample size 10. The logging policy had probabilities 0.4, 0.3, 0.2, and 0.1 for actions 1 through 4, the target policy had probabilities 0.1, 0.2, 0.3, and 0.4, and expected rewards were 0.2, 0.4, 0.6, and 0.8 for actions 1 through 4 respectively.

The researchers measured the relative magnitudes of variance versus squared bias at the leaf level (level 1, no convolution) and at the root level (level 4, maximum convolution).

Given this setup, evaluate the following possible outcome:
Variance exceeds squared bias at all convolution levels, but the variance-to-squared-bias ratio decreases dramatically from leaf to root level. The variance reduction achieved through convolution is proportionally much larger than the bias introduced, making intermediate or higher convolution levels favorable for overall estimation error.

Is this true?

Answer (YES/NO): NO